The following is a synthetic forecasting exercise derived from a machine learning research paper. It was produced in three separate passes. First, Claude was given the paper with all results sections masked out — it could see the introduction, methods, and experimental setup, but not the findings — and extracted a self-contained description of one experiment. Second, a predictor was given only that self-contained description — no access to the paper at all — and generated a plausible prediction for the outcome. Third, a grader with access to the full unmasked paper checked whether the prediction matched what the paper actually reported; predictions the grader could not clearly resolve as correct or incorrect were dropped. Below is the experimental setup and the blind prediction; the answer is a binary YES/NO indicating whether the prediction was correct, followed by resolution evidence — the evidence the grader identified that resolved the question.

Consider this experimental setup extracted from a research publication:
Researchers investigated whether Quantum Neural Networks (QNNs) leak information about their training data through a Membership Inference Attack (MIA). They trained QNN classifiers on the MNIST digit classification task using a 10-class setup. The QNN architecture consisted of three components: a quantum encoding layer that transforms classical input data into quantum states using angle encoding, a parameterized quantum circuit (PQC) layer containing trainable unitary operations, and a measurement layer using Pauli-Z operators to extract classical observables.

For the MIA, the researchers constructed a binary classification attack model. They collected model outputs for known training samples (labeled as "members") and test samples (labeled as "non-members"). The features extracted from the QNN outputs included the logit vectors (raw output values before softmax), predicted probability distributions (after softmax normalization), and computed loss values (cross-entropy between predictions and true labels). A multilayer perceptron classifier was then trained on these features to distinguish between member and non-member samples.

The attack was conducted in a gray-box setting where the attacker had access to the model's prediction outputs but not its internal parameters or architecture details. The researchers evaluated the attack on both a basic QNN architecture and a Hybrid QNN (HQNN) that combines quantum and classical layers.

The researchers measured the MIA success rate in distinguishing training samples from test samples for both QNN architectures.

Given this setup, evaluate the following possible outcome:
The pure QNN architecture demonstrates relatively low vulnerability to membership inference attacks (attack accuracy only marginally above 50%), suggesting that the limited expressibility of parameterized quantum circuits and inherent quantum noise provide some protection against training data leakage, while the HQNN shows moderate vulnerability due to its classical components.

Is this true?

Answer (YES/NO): NO